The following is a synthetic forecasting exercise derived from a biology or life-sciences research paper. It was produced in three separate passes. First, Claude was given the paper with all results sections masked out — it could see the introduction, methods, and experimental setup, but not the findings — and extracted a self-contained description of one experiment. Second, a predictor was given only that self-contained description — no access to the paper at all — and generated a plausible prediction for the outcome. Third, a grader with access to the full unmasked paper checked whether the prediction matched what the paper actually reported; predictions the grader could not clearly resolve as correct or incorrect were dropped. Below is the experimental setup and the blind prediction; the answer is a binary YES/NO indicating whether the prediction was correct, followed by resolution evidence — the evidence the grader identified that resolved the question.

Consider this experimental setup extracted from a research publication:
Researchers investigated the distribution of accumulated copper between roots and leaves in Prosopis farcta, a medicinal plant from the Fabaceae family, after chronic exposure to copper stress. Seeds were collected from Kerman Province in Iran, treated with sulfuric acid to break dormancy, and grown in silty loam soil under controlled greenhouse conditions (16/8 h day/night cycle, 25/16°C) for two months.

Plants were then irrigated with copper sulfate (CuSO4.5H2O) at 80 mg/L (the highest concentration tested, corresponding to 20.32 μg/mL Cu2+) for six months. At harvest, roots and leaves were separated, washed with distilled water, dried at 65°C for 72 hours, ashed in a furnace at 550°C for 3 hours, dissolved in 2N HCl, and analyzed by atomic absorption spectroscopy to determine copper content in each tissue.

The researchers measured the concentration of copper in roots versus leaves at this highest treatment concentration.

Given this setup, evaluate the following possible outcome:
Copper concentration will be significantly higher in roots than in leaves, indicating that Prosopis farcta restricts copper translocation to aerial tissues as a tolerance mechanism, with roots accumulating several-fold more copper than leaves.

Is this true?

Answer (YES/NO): NO